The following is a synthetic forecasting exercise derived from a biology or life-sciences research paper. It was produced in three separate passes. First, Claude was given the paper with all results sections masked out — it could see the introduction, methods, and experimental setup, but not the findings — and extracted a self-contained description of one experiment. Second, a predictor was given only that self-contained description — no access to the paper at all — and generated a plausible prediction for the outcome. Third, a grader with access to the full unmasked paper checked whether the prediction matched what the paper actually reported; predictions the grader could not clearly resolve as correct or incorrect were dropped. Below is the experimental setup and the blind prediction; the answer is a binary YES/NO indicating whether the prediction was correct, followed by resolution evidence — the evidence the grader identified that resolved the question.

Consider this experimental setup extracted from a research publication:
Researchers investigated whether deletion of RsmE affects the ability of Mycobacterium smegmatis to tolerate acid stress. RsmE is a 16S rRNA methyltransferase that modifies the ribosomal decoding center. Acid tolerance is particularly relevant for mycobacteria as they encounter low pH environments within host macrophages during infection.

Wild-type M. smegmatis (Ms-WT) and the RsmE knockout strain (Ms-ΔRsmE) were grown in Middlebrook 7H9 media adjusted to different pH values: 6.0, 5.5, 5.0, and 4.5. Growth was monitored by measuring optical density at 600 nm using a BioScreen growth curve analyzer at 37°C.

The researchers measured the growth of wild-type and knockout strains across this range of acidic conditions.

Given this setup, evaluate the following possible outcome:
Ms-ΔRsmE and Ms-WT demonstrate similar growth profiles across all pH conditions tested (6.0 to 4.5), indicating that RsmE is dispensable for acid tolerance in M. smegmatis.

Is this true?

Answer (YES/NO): NO